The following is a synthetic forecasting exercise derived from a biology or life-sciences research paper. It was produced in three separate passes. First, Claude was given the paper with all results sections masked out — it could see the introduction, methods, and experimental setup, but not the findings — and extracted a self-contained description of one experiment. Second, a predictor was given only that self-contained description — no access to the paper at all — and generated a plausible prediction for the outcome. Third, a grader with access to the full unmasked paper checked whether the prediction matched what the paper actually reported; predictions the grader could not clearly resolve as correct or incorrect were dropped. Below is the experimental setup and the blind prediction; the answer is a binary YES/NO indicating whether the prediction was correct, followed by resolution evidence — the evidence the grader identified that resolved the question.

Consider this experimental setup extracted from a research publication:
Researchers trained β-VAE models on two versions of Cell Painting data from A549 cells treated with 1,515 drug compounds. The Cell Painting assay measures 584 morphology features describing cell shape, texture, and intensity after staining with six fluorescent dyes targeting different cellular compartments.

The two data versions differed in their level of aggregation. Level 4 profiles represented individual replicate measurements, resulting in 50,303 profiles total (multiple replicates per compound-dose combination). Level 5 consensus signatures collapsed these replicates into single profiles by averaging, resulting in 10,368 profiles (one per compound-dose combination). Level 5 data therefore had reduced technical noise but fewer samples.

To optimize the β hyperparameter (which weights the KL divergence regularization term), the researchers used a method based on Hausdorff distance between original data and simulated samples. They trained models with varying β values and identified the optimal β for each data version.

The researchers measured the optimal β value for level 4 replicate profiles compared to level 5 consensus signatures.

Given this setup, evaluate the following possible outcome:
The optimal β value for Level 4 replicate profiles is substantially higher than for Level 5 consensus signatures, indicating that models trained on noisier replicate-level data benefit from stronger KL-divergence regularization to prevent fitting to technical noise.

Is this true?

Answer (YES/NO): NO